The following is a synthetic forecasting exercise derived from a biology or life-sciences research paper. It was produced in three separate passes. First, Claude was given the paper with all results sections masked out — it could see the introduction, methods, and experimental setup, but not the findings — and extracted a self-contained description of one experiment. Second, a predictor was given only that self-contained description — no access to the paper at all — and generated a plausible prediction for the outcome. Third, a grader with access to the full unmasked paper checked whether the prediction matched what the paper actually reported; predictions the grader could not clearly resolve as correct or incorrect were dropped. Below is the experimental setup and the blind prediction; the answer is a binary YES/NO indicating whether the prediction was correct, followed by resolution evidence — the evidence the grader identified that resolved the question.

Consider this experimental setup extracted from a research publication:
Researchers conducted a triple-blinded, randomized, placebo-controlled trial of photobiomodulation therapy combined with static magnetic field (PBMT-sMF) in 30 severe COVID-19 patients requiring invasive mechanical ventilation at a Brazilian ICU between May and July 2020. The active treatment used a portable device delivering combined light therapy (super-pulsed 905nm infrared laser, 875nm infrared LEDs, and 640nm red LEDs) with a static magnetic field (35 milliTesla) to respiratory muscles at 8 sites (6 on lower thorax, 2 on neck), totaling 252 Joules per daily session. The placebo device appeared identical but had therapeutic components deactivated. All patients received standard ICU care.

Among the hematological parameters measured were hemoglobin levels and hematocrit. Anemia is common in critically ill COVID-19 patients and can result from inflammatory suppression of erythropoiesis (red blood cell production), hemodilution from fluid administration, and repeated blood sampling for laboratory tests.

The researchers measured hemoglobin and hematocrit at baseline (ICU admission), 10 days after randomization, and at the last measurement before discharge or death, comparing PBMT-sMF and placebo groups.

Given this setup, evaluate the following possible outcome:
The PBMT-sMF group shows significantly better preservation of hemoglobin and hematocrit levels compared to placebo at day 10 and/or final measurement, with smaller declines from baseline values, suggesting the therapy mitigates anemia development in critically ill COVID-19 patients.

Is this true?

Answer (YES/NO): NO